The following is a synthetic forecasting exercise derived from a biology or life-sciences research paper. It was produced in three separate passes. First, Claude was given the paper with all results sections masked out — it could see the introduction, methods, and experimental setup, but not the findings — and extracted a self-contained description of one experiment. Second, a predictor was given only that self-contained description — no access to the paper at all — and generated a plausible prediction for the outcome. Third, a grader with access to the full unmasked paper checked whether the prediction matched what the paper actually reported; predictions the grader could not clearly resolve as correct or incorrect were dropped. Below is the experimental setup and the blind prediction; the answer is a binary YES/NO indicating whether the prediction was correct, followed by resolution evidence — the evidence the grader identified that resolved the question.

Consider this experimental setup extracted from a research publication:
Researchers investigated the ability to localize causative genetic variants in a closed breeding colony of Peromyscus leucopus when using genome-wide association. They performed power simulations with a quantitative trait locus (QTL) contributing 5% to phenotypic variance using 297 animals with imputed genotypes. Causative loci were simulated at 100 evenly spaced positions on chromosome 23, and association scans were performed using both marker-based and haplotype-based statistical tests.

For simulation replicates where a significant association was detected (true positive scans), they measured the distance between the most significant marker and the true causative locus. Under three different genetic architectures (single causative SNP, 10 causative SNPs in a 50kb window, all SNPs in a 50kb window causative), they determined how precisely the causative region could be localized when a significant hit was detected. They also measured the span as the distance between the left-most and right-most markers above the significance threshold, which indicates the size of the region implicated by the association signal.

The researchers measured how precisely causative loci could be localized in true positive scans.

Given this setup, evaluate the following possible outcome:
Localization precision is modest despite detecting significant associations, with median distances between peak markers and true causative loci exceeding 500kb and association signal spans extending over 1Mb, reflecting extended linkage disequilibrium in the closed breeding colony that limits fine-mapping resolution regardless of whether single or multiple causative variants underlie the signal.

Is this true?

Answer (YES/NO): NO